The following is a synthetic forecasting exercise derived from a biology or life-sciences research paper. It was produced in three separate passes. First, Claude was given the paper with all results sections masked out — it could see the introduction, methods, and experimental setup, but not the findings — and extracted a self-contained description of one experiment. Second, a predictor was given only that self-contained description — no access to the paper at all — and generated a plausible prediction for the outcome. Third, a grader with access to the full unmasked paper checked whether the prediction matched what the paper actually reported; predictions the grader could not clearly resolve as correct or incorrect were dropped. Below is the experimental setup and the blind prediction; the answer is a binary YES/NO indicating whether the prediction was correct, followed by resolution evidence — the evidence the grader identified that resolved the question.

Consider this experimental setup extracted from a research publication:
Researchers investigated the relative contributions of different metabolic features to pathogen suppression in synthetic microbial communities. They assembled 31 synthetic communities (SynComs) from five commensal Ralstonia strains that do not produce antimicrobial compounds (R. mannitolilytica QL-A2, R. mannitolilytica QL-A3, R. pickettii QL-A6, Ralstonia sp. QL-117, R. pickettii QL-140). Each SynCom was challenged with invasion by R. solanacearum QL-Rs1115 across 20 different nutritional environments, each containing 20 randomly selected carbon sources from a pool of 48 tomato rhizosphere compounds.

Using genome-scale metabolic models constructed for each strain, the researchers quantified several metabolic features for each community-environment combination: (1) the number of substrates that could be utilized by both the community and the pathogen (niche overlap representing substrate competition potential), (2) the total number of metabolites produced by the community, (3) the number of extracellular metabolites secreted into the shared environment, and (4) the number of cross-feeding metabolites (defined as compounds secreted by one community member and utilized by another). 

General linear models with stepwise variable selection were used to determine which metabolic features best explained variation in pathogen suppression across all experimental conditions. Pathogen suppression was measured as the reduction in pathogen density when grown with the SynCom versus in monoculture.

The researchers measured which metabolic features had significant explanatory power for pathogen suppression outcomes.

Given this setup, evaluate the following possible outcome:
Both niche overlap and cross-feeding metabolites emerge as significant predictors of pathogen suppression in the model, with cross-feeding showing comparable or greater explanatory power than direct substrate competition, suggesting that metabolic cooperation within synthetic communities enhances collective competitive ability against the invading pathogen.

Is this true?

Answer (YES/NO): NO